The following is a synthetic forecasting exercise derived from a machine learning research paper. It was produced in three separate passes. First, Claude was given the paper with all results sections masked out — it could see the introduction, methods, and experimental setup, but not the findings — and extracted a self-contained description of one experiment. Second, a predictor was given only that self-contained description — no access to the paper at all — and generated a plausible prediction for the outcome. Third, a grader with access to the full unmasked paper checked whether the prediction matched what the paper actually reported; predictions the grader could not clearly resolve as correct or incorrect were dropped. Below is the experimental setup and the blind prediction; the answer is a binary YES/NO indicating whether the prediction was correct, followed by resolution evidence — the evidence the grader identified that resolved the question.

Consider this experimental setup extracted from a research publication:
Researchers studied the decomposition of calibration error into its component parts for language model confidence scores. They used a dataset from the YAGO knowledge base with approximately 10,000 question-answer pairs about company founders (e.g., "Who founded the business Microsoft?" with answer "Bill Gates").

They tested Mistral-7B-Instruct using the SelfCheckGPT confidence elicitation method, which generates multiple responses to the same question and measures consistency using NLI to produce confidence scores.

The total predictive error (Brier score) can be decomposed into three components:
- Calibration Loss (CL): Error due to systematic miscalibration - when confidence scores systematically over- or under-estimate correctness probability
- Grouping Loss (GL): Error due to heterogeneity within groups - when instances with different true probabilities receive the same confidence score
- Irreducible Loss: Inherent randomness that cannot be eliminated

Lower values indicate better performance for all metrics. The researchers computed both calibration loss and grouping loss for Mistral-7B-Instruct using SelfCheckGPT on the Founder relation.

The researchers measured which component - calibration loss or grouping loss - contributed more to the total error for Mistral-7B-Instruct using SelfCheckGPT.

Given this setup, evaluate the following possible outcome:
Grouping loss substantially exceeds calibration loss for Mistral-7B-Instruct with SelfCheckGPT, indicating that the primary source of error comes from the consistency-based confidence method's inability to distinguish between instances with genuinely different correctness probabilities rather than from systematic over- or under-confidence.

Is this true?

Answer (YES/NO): NO